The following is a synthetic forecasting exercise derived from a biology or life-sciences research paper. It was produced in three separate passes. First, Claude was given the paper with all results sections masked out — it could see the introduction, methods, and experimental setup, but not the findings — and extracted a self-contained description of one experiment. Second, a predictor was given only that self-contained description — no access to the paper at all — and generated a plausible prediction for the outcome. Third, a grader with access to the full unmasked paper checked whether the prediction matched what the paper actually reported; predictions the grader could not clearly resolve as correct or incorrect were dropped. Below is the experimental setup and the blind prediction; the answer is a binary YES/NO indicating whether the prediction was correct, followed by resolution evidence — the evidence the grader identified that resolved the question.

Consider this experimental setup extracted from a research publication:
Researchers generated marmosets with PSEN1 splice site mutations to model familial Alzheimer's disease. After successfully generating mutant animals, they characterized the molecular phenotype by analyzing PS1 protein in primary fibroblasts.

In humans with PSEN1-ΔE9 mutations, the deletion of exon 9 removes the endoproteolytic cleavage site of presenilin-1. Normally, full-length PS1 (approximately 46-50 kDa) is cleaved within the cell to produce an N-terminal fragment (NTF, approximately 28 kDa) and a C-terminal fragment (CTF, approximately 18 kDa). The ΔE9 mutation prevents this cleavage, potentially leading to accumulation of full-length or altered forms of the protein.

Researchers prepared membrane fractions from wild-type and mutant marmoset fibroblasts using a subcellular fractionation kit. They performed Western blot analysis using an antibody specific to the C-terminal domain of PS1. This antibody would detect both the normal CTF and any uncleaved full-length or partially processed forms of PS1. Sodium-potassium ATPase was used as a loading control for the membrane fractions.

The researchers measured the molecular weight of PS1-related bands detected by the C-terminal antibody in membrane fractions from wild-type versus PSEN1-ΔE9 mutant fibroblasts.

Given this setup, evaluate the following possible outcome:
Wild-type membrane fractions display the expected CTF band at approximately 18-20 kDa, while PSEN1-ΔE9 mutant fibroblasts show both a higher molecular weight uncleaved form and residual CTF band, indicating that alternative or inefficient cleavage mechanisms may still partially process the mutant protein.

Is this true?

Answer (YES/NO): NO